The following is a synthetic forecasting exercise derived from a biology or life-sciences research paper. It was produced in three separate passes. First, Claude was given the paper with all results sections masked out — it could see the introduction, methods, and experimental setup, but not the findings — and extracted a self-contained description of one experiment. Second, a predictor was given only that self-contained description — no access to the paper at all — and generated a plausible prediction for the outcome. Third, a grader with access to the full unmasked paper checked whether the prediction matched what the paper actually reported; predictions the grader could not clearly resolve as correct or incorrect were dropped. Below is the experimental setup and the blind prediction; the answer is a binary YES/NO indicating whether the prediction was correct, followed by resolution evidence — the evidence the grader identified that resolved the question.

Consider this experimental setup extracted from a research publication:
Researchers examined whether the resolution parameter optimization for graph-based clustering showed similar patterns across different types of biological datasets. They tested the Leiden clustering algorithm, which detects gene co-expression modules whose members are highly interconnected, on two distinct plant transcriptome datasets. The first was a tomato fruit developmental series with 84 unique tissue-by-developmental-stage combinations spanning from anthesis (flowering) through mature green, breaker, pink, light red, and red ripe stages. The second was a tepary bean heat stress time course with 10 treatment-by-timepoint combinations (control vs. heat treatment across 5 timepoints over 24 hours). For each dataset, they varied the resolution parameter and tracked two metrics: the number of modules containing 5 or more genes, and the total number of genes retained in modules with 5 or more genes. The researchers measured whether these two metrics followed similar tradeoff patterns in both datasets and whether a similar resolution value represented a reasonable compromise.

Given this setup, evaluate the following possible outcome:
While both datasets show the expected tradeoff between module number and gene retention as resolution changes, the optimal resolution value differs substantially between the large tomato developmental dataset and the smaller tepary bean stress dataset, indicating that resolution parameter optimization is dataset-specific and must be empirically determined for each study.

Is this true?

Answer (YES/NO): NO